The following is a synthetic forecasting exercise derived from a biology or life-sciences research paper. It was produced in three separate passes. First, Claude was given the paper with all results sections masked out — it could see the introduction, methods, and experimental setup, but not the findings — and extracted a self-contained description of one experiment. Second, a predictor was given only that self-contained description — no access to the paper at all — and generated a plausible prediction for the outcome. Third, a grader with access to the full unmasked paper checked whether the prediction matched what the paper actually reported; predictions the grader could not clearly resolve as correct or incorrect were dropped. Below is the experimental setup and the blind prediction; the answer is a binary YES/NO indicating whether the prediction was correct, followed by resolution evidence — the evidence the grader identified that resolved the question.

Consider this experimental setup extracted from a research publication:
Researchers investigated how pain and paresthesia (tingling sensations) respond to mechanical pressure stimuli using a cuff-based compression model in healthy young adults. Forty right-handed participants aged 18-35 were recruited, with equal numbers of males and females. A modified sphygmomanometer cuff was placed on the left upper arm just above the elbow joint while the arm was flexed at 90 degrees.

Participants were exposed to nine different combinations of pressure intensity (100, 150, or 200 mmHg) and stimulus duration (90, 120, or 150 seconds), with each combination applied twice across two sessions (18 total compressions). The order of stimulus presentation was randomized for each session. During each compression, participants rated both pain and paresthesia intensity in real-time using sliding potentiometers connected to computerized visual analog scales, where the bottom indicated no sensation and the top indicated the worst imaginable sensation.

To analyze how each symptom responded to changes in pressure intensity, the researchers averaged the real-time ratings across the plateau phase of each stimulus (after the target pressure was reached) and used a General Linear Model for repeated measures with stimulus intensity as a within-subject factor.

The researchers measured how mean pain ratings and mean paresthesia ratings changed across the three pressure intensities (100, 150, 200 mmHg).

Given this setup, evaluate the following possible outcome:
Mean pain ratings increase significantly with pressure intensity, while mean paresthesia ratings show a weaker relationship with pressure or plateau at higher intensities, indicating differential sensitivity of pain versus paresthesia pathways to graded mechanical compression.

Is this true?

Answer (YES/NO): YES